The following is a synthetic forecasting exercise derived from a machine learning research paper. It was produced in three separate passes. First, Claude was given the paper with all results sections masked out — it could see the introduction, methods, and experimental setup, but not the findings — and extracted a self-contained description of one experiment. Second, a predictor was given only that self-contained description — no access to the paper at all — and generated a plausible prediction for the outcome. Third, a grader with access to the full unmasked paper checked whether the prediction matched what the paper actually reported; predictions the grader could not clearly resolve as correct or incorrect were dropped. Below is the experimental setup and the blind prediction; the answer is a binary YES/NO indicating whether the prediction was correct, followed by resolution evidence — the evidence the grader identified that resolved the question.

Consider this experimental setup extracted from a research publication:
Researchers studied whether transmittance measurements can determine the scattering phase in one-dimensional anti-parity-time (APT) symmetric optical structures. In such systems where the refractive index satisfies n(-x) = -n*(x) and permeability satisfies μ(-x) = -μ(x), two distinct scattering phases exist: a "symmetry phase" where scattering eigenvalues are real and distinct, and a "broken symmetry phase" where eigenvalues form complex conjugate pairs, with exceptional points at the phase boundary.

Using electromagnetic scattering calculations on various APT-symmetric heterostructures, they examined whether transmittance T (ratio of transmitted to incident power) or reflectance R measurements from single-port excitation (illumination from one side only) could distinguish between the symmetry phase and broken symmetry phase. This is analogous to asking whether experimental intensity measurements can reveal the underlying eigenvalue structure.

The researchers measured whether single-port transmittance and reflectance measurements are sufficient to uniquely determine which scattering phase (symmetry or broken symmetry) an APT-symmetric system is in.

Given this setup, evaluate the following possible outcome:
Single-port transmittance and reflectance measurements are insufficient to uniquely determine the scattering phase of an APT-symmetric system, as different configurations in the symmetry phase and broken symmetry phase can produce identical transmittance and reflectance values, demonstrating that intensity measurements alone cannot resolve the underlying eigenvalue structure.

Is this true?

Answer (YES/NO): YES